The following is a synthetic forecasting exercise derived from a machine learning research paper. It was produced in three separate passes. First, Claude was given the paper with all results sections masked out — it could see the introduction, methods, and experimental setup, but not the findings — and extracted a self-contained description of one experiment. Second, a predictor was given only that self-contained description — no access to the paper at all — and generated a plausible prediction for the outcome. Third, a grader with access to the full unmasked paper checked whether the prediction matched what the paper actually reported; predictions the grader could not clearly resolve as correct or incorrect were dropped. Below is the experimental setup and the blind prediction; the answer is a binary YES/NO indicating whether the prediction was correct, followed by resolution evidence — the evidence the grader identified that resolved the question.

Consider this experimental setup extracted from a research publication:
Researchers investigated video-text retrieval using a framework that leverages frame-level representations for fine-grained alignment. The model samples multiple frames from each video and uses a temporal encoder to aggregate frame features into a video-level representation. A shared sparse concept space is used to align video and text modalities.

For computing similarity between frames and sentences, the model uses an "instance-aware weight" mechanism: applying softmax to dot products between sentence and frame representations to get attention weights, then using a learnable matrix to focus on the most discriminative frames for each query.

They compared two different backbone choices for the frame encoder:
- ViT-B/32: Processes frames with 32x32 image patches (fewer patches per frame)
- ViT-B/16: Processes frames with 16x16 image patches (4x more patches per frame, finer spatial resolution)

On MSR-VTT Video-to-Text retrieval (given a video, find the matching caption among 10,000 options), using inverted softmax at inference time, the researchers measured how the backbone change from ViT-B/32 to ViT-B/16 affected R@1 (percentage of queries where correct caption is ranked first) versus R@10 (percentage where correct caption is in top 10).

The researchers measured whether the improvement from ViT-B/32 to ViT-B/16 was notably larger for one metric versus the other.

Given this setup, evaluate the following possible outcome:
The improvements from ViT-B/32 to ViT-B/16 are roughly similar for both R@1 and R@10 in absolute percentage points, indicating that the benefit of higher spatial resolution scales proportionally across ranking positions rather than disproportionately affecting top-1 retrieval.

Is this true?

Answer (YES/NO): YES